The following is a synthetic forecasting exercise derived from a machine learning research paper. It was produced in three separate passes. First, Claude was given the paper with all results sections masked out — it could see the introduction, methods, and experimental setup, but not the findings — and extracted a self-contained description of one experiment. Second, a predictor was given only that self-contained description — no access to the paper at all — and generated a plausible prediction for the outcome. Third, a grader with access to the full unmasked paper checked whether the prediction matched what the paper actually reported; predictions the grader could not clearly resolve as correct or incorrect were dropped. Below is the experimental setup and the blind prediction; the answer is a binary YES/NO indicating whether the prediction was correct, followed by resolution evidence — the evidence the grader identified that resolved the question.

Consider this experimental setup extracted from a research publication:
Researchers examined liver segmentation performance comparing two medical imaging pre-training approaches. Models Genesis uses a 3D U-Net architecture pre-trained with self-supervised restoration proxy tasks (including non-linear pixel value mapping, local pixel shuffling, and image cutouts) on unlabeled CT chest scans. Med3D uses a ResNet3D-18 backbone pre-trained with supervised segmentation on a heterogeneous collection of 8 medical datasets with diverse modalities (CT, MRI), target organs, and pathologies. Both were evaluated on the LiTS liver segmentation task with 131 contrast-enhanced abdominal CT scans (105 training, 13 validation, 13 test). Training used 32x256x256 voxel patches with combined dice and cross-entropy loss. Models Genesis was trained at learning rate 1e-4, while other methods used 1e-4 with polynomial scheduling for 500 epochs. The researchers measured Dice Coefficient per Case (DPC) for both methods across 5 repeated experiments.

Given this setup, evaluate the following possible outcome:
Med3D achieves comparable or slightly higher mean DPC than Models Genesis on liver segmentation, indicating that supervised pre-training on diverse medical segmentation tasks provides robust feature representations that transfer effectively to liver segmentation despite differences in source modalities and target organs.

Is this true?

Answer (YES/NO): NO